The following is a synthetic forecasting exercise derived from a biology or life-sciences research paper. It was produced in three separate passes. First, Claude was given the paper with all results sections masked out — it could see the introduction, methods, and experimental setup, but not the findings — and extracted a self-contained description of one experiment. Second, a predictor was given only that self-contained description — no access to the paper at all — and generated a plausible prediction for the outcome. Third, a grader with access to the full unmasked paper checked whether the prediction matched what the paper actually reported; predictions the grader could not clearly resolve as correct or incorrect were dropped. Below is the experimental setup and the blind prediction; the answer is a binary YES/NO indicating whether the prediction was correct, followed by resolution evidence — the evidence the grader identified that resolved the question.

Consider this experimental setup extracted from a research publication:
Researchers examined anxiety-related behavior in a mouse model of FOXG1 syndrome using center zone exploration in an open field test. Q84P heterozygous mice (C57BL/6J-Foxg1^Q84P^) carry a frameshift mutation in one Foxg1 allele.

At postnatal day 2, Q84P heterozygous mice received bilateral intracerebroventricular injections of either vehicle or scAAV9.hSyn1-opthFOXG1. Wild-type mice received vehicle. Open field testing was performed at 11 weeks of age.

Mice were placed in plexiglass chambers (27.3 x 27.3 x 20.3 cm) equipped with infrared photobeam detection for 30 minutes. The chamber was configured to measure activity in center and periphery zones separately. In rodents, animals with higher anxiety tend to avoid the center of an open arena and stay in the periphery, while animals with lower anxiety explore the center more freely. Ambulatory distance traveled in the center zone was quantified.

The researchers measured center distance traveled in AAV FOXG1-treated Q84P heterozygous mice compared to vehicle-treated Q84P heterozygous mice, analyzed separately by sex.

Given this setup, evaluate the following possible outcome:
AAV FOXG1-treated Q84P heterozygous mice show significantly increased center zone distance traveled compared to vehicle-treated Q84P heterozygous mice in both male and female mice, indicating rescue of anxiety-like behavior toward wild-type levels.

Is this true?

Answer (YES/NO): NO